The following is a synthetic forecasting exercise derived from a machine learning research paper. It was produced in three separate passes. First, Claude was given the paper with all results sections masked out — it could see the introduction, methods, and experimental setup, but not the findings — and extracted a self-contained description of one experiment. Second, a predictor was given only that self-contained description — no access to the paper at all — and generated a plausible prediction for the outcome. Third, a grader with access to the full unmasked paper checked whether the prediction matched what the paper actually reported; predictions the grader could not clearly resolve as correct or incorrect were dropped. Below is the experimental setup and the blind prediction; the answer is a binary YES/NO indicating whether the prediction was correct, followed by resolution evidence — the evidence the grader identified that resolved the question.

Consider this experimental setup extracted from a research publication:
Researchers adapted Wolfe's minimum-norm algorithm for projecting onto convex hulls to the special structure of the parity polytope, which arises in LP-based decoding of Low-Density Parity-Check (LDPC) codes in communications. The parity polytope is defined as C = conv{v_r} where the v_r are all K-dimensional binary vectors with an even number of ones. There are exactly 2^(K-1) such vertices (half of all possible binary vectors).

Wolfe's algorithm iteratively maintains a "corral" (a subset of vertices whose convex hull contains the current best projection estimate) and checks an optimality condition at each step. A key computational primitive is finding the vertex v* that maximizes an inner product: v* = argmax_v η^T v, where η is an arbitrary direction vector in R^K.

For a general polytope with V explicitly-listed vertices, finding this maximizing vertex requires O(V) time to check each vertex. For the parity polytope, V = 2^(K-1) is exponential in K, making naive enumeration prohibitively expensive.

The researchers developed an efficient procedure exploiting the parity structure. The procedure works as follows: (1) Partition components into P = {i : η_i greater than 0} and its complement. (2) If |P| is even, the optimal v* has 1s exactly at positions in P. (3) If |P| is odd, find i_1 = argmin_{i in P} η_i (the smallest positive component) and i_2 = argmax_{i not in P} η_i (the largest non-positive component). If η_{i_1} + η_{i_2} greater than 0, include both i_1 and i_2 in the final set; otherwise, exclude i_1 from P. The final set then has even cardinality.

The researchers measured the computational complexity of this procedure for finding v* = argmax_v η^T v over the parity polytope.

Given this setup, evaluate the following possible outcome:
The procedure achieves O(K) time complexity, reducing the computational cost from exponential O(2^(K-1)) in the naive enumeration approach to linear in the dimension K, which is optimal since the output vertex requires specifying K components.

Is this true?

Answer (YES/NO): YES